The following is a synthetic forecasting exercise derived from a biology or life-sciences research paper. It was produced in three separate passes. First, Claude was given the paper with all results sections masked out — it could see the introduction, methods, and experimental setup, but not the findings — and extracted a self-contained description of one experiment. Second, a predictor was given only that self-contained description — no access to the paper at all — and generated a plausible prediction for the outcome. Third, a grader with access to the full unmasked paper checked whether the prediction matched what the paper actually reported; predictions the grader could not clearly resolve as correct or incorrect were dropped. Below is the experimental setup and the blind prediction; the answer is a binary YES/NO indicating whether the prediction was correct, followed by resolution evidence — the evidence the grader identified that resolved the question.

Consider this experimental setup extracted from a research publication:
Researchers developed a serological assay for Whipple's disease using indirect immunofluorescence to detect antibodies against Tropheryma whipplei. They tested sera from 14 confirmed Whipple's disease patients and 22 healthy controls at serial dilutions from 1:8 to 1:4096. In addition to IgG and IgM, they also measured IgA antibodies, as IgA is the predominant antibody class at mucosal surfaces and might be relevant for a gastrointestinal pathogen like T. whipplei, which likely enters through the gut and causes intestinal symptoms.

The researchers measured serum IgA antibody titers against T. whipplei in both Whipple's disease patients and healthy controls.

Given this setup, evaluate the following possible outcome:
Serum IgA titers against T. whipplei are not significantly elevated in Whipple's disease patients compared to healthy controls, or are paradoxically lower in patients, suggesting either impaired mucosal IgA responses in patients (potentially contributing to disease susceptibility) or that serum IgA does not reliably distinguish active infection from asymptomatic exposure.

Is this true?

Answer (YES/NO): YES